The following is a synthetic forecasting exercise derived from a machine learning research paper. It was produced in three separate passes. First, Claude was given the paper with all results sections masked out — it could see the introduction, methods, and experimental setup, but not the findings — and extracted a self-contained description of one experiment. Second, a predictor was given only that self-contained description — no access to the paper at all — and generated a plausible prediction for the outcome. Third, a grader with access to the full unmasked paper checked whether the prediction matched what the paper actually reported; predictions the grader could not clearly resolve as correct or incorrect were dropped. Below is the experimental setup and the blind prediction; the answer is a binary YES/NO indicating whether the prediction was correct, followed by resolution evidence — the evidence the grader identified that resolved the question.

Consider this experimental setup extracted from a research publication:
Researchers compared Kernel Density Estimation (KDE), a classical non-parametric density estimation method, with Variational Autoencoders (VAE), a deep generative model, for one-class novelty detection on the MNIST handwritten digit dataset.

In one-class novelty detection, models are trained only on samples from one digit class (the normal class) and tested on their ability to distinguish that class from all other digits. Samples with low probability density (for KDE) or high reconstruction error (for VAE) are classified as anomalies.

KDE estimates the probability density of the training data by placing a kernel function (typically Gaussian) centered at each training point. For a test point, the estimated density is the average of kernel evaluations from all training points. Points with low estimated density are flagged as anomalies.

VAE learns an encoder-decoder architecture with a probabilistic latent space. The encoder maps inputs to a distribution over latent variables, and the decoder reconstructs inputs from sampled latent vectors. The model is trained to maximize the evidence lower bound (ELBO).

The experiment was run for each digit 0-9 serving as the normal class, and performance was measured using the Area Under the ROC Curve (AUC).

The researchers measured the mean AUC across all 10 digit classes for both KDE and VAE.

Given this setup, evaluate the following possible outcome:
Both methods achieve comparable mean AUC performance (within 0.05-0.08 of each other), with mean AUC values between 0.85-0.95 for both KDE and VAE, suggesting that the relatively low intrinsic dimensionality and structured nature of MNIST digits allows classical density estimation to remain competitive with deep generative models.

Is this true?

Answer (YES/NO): NO